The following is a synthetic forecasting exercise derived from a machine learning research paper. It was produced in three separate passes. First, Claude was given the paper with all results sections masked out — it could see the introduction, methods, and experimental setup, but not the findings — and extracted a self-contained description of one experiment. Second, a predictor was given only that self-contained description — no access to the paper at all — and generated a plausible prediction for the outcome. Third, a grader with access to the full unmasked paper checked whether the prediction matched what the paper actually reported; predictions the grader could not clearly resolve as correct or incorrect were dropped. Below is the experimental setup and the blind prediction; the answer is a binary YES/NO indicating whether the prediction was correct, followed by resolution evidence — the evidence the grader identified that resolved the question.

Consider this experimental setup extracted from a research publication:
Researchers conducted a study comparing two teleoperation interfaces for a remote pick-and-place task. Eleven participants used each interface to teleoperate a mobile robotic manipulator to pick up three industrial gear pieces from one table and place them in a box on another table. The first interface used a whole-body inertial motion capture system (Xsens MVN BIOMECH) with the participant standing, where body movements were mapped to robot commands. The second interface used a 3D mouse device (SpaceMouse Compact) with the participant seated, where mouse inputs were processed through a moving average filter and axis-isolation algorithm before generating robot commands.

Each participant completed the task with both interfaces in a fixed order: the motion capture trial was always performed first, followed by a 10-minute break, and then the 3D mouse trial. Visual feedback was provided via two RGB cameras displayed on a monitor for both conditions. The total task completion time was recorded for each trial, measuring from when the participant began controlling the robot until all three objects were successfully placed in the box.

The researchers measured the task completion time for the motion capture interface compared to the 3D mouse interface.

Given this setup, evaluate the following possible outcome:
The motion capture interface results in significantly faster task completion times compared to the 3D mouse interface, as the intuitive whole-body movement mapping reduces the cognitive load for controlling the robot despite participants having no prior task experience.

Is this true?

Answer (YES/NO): NO